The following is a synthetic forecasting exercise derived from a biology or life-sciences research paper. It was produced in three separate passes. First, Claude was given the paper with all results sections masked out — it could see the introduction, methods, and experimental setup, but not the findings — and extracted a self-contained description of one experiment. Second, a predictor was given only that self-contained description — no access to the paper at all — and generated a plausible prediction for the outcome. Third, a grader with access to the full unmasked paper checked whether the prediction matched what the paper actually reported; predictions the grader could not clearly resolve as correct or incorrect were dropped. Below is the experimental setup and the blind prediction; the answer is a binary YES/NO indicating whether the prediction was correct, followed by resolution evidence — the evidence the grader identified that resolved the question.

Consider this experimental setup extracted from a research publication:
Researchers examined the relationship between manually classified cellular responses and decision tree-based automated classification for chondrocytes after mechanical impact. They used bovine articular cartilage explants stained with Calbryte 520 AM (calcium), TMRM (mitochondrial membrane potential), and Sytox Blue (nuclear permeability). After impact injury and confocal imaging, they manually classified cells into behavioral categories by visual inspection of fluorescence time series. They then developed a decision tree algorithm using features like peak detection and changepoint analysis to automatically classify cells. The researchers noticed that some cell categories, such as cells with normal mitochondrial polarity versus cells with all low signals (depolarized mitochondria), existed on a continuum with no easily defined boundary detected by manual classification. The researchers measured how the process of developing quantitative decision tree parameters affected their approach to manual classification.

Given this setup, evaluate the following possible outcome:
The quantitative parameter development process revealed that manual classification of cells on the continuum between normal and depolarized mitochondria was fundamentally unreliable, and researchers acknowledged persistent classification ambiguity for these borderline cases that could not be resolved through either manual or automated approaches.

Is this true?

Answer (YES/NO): NO